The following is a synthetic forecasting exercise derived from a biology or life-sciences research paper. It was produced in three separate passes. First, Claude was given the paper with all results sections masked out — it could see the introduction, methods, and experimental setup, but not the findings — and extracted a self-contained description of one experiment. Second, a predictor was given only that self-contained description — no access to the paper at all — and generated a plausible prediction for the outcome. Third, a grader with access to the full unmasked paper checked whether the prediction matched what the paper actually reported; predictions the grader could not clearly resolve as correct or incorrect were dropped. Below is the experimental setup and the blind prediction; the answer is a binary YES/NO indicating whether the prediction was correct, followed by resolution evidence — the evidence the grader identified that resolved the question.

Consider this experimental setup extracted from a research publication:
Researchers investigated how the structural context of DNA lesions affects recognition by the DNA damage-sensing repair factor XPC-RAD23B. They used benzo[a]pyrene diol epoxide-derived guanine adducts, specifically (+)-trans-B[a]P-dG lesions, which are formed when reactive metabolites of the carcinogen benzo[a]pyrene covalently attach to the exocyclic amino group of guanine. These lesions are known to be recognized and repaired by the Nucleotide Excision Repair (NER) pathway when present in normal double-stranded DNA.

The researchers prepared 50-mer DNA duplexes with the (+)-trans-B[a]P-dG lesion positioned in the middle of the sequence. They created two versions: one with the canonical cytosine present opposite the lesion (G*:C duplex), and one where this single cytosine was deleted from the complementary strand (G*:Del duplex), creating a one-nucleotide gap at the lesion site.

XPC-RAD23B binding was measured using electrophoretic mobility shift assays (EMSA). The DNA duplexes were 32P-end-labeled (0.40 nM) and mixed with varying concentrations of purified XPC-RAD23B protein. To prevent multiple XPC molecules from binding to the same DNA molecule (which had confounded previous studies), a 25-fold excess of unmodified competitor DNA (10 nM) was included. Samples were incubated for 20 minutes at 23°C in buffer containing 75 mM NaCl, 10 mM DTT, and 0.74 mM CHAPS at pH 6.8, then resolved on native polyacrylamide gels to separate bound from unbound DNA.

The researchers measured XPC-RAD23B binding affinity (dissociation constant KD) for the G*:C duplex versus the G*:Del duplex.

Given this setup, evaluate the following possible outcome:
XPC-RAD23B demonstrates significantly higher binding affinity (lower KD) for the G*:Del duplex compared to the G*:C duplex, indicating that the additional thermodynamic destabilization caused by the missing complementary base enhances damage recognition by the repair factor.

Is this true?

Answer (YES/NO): NO